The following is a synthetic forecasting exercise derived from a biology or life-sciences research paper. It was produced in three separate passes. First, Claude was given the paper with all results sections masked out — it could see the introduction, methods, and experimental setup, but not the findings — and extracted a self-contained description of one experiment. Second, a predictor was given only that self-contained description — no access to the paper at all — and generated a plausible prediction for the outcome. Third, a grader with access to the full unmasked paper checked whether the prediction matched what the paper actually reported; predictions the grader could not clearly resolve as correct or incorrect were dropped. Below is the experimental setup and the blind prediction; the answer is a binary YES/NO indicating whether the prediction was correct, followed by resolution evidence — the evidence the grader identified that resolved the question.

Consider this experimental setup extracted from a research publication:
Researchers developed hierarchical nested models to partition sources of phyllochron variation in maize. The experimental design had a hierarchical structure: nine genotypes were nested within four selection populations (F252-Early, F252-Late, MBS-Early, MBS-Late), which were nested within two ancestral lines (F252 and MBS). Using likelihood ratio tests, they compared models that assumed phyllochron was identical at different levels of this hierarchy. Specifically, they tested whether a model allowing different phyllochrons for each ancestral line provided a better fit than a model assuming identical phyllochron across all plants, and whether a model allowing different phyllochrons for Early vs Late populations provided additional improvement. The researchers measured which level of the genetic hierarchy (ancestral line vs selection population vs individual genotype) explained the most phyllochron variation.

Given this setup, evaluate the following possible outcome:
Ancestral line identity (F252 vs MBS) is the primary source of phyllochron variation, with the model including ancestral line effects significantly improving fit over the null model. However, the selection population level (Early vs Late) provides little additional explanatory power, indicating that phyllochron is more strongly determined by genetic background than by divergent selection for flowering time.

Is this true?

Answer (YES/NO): YES